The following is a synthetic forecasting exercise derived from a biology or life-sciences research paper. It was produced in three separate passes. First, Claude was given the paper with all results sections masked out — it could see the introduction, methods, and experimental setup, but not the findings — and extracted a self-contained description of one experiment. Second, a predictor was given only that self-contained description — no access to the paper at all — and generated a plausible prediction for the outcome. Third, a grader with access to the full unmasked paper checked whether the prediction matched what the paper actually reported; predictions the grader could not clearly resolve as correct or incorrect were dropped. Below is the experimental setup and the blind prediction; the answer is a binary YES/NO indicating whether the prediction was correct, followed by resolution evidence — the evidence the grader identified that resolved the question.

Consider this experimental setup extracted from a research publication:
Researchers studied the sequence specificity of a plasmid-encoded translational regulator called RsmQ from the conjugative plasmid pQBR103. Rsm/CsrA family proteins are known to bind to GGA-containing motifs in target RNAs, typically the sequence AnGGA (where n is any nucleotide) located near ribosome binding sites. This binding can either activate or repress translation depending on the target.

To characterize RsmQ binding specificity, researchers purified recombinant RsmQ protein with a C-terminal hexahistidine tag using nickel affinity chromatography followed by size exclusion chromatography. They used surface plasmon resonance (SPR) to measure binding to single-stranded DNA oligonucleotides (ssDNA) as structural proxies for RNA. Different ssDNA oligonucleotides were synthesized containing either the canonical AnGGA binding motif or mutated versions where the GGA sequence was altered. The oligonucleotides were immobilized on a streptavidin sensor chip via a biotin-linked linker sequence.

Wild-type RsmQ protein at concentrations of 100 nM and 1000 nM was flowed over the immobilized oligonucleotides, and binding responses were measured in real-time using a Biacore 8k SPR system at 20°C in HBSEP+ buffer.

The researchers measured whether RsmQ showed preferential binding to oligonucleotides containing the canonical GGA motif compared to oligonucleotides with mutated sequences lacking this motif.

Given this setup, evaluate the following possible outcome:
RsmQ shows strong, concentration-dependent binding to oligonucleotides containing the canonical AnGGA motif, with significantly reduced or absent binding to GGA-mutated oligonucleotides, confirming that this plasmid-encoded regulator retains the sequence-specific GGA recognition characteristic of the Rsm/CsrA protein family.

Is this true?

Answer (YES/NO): YES